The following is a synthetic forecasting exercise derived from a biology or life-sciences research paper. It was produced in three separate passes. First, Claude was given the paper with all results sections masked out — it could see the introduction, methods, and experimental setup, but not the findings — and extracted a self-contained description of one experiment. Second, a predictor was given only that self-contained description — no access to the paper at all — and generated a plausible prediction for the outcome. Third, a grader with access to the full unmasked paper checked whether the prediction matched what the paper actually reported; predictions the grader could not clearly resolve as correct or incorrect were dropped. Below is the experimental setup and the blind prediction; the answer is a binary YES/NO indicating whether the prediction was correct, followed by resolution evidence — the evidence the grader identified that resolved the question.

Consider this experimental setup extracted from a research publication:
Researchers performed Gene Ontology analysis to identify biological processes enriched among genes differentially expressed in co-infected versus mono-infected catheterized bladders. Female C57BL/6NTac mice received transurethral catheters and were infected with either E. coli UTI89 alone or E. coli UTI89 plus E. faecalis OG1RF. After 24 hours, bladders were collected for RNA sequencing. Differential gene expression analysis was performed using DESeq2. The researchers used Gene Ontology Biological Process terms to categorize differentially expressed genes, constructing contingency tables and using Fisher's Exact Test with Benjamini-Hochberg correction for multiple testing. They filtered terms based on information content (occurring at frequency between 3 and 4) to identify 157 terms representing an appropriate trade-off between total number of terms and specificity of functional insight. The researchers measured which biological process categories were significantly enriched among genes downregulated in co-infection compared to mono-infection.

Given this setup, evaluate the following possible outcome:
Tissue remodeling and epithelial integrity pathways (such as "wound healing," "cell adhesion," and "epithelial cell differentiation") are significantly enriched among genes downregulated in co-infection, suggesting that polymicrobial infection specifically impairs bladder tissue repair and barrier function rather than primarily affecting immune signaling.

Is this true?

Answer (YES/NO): NO